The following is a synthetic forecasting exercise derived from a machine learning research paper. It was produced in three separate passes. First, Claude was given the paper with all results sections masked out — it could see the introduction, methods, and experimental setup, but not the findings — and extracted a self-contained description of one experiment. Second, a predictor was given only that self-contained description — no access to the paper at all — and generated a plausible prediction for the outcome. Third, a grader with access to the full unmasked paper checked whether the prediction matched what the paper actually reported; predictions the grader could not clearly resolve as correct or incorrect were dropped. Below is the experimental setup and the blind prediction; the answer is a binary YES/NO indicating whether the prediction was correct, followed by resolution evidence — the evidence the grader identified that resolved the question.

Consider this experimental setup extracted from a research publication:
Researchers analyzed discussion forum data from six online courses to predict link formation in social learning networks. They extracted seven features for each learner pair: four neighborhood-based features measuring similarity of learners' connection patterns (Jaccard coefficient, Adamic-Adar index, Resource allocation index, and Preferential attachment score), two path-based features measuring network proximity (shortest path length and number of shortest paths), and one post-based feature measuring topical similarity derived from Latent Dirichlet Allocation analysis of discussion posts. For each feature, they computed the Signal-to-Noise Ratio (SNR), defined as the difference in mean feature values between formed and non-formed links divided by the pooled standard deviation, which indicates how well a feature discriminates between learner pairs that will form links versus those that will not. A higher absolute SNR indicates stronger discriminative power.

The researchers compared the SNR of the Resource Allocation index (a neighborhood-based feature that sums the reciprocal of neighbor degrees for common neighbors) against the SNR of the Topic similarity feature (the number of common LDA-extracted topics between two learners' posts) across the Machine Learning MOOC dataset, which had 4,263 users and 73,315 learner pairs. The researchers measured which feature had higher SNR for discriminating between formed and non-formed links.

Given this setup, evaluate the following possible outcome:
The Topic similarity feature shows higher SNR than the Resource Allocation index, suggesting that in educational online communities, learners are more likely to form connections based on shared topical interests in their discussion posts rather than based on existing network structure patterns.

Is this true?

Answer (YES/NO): NO